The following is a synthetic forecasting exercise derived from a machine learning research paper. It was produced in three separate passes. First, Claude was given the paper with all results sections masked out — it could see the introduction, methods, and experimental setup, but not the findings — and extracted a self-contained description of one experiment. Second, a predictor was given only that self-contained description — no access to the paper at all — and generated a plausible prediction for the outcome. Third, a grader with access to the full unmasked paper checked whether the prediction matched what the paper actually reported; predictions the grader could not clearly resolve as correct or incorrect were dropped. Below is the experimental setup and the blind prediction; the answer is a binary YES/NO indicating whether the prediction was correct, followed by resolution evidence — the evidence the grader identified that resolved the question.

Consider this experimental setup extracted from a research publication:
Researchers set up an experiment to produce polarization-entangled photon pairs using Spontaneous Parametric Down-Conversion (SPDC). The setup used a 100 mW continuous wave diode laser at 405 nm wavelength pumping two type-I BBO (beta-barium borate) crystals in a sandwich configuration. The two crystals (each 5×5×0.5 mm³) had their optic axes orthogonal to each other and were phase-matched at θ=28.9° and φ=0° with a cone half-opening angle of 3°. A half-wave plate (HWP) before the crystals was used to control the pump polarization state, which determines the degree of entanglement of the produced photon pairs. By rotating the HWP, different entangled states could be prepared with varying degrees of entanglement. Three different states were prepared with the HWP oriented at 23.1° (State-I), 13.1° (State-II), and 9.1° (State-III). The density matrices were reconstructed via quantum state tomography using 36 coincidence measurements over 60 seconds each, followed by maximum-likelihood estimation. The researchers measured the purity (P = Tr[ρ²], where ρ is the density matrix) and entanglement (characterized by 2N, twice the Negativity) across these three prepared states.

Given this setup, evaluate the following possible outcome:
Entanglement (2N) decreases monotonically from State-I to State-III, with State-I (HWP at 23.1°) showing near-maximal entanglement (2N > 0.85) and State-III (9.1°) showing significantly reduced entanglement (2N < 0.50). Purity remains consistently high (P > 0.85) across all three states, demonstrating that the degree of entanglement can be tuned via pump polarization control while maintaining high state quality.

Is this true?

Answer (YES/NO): NO